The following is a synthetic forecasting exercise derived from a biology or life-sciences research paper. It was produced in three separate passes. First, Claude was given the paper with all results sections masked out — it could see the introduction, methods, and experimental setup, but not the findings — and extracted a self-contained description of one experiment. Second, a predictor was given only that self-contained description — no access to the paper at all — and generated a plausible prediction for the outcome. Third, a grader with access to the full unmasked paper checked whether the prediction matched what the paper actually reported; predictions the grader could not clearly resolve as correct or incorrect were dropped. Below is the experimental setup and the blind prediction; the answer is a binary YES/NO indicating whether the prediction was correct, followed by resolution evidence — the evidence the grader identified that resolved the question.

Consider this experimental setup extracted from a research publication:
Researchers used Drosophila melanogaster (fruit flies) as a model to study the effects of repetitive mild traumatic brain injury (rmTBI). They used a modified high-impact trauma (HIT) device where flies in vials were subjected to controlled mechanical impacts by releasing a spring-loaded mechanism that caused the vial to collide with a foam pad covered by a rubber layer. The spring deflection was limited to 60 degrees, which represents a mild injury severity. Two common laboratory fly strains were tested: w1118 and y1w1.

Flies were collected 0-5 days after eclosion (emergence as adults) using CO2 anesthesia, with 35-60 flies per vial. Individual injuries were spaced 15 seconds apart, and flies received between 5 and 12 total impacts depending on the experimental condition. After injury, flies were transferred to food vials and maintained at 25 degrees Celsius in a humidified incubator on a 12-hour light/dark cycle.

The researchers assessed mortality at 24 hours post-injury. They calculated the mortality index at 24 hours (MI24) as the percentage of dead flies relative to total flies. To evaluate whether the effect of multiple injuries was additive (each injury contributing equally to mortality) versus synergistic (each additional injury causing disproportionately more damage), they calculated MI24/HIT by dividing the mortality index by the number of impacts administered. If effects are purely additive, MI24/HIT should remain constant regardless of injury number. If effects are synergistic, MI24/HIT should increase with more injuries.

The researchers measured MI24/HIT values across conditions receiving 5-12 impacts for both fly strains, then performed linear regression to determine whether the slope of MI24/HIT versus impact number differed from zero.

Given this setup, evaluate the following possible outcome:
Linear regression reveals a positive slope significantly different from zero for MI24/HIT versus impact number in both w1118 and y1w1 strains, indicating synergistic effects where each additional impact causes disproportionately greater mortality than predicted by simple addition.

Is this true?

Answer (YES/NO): YES